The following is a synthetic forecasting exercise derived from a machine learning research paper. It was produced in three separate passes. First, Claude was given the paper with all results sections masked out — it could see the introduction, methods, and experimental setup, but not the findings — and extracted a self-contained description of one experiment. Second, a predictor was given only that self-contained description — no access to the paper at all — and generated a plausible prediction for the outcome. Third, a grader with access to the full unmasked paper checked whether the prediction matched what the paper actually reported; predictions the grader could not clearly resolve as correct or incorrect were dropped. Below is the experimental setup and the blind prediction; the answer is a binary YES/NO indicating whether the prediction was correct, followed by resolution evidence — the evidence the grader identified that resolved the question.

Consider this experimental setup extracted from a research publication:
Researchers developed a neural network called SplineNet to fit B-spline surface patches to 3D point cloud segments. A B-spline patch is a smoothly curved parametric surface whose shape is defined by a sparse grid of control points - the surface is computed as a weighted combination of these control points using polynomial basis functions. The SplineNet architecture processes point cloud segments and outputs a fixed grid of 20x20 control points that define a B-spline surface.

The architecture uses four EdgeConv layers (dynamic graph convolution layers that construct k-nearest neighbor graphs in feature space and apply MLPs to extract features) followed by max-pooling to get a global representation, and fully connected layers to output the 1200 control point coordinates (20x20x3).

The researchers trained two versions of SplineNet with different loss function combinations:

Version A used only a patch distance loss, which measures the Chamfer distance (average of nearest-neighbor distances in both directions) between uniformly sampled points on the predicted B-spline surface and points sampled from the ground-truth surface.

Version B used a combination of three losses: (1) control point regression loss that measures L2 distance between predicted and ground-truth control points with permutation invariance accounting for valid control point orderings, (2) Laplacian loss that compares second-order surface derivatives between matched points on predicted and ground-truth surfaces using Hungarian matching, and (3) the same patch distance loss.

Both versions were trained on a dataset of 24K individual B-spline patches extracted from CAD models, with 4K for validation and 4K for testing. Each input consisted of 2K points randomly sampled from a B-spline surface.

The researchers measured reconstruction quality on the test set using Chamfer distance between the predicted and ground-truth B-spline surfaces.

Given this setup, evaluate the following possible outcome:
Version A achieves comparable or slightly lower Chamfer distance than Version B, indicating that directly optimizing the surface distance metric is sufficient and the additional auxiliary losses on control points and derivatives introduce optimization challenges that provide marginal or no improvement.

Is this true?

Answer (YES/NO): NO